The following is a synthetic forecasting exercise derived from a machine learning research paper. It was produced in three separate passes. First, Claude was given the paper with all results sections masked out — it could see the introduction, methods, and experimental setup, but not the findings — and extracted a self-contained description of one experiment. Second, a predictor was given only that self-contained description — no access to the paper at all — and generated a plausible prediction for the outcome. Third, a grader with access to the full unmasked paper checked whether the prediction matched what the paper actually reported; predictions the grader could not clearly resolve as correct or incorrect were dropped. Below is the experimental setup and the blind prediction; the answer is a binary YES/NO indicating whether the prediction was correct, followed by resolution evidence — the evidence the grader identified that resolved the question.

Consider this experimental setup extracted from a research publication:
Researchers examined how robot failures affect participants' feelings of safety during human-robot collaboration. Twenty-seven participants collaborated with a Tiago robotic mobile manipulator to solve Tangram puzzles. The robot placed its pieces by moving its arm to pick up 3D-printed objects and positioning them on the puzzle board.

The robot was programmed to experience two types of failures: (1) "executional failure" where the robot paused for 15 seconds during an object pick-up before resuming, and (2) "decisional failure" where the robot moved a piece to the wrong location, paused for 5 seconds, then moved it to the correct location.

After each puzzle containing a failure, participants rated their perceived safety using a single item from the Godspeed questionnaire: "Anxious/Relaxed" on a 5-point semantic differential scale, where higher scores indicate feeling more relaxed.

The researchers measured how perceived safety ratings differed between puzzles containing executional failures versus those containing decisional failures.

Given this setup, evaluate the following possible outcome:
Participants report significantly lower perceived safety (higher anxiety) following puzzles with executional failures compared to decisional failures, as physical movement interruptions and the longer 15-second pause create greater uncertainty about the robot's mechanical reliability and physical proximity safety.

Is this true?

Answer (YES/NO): NO